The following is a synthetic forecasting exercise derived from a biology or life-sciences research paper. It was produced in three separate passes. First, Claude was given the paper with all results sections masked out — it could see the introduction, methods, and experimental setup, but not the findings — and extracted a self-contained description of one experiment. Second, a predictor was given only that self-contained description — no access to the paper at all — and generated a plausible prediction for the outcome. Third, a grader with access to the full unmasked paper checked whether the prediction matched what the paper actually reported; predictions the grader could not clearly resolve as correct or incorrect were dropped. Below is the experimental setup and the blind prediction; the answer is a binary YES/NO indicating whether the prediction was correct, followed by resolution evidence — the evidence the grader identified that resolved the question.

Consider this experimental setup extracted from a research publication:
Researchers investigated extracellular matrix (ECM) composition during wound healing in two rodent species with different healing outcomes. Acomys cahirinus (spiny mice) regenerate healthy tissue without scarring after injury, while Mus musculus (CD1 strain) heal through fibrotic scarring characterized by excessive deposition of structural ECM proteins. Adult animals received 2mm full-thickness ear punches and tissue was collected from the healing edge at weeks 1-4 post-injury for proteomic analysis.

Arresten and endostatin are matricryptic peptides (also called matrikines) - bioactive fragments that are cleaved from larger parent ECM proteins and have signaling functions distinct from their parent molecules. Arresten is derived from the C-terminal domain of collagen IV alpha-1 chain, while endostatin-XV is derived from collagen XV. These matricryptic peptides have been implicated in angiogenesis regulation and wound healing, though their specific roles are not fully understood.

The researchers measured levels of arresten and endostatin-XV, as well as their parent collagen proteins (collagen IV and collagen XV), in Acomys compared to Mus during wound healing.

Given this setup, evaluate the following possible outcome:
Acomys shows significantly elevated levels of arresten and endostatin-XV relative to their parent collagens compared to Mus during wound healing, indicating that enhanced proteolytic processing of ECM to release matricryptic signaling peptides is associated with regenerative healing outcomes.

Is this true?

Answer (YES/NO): YES